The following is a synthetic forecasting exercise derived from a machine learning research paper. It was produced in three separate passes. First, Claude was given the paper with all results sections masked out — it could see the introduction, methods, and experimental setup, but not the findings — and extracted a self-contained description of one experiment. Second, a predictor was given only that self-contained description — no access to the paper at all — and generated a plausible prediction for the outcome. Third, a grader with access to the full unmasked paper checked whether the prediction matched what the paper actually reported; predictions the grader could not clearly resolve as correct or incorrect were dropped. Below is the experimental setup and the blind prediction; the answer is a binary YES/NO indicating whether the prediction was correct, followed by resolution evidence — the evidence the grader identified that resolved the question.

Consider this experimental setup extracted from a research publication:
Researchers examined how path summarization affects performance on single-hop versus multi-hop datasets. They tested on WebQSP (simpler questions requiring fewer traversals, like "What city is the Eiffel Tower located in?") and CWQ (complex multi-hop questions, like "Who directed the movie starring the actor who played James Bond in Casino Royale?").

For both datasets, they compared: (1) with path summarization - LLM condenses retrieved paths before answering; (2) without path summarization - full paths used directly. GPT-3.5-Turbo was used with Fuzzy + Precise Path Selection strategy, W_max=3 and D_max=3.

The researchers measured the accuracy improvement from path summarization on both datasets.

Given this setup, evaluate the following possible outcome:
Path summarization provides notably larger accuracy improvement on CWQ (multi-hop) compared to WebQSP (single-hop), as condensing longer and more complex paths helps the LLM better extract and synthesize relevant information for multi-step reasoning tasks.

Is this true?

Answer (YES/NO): YES